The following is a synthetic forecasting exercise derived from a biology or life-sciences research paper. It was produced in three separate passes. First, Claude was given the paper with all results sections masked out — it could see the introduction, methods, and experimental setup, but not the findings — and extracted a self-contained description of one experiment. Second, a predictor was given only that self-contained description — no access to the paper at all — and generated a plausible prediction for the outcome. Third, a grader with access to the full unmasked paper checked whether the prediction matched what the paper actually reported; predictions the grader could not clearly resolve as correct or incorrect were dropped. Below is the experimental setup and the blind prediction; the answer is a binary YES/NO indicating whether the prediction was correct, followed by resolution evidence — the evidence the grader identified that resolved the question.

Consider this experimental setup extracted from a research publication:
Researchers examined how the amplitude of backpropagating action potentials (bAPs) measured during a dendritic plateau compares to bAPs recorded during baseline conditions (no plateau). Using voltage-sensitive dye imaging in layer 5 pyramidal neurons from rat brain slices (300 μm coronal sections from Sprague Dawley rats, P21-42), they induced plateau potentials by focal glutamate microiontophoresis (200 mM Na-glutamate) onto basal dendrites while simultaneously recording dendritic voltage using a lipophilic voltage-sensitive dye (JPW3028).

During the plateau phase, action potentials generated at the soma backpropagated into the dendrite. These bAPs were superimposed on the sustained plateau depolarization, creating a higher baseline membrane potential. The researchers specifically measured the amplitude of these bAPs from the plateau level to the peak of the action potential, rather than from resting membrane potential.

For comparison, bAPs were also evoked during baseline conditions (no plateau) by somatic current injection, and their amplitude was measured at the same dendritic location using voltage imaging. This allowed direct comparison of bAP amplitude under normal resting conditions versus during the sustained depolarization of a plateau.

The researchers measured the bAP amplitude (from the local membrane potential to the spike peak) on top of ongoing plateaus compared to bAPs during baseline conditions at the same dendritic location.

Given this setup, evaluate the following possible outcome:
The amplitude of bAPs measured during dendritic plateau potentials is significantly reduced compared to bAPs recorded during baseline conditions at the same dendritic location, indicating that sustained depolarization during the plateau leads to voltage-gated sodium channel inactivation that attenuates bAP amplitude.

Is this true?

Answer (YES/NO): YES